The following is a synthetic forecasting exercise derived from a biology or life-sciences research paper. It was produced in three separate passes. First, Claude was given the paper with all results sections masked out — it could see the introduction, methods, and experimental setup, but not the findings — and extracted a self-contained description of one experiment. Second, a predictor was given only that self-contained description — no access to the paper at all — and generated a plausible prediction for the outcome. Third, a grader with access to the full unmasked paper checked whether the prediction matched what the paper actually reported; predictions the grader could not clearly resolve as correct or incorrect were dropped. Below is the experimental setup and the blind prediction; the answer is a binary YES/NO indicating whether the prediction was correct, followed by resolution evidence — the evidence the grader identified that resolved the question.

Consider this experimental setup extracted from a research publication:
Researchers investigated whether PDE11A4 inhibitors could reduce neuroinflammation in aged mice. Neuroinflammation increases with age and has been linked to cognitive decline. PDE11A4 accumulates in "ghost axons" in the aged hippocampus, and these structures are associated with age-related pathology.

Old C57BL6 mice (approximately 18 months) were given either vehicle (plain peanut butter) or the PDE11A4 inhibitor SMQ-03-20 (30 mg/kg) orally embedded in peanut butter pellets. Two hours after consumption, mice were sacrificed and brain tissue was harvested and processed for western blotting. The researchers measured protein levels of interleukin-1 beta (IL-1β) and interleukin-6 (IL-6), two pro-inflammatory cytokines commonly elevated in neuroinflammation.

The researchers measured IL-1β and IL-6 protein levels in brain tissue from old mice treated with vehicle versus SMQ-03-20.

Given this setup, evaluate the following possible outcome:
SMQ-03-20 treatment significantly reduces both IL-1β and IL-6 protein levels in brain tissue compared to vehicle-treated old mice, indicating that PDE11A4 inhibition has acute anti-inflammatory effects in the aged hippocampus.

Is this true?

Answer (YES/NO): YES